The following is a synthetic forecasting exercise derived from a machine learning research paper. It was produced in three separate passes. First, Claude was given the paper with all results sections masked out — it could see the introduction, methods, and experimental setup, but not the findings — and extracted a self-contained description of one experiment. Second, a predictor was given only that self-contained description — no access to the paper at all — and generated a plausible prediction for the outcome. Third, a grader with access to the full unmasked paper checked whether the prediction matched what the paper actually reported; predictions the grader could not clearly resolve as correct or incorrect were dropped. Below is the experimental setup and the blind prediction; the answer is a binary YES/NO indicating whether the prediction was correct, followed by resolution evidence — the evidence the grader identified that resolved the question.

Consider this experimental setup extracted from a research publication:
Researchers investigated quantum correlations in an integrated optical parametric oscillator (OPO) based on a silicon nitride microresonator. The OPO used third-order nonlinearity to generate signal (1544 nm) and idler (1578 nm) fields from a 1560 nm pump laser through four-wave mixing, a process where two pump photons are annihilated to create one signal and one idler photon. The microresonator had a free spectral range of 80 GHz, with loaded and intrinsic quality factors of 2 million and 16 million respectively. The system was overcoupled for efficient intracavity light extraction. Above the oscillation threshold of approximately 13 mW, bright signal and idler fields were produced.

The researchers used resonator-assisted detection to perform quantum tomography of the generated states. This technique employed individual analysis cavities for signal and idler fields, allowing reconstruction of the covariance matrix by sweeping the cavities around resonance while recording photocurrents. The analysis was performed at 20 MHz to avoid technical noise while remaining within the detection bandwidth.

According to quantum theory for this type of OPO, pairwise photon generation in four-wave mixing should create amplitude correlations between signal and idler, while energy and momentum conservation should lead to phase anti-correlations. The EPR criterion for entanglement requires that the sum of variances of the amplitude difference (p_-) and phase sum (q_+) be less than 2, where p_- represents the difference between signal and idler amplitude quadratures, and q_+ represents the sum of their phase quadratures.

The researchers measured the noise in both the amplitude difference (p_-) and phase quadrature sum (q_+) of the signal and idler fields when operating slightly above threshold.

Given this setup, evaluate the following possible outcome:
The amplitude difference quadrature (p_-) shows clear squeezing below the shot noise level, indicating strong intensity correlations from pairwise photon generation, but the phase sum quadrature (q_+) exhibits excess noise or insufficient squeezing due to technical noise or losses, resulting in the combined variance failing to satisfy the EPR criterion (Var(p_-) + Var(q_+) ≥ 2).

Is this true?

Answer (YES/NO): YES